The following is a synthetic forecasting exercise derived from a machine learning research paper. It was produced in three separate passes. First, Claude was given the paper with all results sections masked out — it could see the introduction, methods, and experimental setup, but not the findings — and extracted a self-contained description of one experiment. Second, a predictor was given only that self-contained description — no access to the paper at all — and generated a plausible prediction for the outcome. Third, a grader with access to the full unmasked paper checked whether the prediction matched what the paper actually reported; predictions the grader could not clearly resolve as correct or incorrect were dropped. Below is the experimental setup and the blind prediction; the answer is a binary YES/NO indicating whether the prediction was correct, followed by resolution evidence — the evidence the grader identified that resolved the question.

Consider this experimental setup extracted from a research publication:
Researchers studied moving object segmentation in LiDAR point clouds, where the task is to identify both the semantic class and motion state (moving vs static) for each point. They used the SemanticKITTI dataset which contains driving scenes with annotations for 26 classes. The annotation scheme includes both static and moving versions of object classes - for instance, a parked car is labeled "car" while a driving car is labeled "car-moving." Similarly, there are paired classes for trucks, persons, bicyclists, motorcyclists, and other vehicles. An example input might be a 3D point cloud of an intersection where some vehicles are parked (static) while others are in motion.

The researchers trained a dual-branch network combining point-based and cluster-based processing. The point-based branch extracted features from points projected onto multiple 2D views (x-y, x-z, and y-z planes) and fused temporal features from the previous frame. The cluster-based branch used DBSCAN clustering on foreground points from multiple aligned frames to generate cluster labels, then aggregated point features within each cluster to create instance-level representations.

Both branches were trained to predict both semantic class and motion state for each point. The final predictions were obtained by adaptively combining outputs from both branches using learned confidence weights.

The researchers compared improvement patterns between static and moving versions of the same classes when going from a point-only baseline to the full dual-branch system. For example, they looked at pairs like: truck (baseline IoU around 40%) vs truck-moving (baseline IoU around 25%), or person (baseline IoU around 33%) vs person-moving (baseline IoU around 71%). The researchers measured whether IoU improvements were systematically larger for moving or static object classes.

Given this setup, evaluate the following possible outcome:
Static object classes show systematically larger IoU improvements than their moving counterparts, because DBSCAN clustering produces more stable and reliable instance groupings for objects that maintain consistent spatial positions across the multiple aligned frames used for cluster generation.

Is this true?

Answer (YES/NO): NO